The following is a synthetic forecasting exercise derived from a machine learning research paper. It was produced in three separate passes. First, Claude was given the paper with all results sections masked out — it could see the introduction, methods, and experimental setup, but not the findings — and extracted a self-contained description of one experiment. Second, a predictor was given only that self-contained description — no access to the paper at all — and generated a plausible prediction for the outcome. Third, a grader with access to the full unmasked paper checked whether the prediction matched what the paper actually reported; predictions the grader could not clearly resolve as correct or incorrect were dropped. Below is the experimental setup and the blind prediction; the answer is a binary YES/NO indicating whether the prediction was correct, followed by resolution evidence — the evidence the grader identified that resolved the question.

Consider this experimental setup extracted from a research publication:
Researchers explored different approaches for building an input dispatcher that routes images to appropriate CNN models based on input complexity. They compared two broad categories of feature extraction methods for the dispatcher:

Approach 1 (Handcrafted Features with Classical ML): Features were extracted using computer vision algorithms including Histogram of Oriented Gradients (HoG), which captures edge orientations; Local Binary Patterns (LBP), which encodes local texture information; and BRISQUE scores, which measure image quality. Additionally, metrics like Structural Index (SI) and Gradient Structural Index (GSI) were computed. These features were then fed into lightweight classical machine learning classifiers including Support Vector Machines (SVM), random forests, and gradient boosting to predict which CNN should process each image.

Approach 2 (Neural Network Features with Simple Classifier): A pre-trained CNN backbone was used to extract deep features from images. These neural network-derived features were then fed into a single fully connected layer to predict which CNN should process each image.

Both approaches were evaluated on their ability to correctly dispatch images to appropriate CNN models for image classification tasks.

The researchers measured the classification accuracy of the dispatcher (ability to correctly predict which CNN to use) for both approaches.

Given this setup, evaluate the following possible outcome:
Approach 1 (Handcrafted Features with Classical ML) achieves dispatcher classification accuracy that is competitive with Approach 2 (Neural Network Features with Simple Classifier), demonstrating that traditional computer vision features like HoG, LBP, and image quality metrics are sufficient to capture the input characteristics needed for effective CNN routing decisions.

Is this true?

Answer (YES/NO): NO